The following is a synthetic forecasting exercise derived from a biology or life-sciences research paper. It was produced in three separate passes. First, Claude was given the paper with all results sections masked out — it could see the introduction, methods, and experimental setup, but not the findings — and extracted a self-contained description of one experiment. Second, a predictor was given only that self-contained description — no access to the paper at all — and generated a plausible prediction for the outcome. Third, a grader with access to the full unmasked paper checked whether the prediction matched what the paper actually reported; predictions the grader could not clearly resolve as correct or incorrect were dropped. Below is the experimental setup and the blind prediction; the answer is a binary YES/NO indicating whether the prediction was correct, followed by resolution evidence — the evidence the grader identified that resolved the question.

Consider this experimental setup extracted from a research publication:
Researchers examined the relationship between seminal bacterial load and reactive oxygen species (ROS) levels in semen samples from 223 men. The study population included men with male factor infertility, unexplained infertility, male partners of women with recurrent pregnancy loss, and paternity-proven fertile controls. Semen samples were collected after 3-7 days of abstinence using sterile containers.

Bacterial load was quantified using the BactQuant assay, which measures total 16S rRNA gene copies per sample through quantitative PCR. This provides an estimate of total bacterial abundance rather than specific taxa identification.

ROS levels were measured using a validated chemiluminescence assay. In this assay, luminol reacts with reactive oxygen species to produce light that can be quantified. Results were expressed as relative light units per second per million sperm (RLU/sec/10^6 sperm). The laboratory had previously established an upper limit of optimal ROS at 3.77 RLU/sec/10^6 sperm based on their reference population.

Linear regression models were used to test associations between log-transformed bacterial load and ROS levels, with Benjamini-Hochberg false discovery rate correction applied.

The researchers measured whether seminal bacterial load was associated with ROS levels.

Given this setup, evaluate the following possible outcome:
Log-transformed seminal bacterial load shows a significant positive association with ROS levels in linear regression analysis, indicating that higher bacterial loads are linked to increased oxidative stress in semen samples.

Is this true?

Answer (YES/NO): NO